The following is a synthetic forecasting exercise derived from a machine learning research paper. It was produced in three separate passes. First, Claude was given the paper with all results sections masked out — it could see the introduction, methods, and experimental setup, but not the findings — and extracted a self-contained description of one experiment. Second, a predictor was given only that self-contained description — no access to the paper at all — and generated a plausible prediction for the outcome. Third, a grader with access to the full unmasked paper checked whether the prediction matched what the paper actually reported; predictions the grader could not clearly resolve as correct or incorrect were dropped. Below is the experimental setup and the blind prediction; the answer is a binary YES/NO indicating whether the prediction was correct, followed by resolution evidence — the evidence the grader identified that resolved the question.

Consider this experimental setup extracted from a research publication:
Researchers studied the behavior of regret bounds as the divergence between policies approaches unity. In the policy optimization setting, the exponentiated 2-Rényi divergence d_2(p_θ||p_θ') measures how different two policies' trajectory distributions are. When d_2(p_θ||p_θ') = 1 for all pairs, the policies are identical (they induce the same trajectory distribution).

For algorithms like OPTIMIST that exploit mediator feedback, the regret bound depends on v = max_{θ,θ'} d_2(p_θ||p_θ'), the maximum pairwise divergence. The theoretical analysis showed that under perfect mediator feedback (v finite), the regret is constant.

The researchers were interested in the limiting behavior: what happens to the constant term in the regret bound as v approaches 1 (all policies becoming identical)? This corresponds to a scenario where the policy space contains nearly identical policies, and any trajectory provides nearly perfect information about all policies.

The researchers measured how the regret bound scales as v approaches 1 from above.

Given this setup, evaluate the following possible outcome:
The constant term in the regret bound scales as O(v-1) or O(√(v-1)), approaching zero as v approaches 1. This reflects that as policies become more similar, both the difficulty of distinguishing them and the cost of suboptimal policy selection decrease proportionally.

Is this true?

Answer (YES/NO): YES